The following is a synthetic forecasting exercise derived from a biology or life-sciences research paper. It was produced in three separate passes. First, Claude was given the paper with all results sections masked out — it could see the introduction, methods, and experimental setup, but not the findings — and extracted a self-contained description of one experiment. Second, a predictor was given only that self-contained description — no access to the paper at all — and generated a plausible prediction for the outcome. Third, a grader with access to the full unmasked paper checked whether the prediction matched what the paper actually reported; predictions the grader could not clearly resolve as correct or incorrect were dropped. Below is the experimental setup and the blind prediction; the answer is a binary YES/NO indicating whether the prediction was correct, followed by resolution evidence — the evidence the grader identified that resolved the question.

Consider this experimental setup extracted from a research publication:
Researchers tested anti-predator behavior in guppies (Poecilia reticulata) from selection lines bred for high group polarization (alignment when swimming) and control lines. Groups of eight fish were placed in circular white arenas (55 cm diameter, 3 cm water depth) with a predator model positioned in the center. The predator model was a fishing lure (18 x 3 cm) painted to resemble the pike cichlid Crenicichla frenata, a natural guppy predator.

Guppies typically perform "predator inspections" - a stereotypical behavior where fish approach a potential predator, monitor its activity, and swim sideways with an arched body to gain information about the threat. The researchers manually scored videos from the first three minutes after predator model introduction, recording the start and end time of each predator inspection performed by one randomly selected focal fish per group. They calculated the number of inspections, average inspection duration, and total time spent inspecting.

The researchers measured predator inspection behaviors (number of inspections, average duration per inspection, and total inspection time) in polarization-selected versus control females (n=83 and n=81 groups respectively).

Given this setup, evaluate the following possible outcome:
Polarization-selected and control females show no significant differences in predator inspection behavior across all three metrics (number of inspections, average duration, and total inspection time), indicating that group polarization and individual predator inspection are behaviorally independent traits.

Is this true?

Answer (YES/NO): NO